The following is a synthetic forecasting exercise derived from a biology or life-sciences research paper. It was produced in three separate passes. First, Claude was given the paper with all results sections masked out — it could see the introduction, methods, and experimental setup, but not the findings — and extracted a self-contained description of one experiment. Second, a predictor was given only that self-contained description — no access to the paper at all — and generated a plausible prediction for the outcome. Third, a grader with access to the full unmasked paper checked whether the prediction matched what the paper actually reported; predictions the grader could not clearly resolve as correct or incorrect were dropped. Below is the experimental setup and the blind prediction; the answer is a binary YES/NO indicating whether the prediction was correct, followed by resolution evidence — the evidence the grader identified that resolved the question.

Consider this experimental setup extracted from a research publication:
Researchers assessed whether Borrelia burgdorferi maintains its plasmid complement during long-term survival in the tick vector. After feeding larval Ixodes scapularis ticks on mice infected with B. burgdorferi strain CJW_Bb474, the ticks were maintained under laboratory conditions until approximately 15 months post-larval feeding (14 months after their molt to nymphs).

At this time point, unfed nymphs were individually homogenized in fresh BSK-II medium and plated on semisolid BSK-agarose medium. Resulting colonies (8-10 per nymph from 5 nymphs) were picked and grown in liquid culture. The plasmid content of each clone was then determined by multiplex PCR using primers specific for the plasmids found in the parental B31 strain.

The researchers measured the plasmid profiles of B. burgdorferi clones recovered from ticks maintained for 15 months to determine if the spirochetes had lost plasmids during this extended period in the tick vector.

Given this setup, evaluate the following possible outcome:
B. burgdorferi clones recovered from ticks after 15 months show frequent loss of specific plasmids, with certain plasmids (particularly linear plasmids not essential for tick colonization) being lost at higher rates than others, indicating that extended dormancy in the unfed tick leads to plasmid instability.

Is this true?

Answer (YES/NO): NO